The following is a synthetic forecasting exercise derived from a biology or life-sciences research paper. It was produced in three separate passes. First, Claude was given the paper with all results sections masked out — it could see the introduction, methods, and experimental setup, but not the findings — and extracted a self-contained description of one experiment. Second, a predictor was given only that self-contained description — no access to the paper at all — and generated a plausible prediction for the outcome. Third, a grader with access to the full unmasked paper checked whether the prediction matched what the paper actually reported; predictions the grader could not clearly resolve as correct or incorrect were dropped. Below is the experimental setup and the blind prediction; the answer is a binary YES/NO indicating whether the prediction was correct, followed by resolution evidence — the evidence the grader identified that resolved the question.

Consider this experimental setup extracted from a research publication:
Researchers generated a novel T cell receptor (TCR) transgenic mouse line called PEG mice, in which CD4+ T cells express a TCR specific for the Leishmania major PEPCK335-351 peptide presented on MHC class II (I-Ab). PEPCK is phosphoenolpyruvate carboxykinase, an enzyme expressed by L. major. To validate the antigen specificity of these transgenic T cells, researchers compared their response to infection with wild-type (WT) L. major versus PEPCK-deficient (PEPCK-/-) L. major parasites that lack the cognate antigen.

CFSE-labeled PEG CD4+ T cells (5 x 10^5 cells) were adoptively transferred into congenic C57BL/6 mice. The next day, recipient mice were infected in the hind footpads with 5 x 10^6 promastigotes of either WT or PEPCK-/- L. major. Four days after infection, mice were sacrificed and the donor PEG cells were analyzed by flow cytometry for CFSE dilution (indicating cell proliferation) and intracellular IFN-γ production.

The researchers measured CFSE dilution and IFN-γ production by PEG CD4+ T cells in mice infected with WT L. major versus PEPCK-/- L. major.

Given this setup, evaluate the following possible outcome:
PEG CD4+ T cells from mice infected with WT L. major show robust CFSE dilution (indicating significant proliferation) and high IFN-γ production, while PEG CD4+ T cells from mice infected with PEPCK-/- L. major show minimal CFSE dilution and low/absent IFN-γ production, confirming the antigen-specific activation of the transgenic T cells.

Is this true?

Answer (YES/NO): YES